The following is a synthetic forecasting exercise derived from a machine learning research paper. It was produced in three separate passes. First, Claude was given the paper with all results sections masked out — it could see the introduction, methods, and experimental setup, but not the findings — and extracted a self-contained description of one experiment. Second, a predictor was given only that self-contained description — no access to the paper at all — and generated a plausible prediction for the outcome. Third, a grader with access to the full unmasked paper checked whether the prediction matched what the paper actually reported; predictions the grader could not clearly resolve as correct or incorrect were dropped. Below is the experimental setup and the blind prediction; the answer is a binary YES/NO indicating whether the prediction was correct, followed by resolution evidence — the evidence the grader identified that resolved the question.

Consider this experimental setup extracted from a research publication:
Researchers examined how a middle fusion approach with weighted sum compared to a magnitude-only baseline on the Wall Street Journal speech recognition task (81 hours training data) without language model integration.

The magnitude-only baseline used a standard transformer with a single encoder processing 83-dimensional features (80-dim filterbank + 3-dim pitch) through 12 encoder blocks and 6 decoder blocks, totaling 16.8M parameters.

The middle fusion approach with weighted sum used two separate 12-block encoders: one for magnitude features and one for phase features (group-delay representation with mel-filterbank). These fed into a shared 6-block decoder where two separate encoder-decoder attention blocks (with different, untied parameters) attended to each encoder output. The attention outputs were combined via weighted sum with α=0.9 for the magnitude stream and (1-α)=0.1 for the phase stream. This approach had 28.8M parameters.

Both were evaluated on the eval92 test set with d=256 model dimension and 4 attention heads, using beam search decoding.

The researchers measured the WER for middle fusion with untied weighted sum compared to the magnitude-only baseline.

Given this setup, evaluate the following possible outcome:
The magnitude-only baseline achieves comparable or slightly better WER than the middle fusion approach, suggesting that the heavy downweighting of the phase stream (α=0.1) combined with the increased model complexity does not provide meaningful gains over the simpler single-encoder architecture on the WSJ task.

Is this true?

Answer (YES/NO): NO